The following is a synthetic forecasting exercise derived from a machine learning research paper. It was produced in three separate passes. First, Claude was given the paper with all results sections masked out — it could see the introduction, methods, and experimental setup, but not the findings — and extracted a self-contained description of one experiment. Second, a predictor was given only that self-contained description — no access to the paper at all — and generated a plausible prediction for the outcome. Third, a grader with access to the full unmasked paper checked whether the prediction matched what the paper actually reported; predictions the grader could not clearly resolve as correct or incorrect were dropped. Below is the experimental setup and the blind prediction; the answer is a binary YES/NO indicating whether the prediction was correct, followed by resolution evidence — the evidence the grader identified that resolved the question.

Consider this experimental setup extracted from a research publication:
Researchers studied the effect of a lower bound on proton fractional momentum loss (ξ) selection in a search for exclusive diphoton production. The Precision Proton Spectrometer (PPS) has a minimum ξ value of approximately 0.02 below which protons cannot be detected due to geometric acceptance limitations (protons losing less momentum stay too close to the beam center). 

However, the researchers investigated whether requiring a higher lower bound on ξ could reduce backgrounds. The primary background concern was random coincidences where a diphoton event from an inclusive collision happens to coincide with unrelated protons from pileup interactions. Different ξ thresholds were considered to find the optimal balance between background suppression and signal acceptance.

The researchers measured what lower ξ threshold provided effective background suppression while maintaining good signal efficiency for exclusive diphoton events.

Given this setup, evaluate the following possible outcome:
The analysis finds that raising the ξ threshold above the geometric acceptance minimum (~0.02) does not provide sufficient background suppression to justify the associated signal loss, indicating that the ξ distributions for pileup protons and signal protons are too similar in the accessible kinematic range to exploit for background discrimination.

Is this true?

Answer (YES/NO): NO